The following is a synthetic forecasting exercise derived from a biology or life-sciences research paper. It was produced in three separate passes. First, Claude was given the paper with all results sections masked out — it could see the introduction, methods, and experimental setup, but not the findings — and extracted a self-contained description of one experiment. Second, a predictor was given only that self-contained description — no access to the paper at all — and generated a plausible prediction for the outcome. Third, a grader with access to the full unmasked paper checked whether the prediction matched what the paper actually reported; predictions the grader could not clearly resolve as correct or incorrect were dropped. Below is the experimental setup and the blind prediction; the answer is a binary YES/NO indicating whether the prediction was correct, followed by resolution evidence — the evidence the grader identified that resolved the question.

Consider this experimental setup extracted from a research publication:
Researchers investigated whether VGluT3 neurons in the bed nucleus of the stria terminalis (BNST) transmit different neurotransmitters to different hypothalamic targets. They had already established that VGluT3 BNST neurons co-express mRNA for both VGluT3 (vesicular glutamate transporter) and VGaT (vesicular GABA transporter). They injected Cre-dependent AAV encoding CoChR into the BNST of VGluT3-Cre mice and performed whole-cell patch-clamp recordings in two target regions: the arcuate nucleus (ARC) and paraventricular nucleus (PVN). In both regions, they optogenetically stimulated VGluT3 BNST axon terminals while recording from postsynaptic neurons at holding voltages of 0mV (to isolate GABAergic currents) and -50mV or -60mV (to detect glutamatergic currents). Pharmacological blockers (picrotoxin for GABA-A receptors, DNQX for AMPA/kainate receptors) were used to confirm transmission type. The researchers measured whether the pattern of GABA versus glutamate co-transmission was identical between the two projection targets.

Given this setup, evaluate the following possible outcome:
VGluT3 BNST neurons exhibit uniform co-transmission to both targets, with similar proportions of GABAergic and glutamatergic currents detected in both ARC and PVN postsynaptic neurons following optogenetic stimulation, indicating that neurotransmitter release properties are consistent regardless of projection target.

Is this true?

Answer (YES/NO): NO